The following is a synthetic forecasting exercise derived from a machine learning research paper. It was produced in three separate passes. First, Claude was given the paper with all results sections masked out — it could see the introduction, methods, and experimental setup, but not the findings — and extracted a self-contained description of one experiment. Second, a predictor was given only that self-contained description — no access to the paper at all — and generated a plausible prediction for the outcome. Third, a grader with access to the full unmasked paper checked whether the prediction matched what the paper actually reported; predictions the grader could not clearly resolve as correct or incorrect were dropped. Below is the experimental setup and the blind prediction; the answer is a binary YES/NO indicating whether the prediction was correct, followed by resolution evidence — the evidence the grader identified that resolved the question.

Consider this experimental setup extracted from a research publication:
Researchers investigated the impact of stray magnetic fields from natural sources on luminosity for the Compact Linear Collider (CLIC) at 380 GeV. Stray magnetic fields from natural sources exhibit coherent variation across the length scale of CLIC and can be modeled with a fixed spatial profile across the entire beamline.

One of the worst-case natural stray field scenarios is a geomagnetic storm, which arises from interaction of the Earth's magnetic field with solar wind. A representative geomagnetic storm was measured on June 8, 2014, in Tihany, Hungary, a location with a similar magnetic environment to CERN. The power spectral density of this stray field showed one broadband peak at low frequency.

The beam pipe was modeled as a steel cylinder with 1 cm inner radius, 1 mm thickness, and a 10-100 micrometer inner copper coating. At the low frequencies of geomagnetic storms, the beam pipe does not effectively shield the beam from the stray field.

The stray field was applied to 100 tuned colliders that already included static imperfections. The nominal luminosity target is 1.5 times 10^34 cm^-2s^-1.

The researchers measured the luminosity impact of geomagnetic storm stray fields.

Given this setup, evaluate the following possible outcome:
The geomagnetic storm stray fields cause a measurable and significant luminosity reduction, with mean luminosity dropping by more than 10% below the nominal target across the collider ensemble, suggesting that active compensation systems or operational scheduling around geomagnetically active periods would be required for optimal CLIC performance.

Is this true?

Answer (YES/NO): NO